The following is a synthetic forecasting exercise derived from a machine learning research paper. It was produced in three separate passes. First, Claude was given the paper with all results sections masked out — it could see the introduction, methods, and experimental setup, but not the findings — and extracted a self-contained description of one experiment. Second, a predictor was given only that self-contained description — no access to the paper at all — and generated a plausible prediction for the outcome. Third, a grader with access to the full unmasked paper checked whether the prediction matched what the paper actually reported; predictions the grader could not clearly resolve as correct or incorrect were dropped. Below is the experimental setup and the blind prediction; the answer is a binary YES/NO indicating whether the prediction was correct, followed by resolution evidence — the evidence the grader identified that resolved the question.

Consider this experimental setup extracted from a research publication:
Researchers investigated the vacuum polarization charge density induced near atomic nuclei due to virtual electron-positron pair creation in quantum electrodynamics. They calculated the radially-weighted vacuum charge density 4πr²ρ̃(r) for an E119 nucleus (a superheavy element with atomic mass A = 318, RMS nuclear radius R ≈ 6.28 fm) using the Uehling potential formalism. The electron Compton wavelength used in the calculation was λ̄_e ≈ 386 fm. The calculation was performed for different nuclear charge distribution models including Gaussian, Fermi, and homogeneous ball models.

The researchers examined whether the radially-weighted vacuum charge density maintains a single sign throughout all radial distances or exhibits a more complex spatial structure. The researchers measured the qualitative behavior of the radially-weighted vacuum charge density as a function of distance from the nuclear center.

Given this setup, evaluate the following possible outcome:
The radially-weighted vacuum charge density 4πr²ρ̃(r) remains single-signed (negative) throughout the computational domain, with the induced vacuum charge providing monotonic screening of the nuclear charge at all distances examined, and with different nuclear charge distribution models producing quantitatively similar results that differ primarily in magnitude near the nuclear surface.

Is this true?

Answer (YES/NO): NO